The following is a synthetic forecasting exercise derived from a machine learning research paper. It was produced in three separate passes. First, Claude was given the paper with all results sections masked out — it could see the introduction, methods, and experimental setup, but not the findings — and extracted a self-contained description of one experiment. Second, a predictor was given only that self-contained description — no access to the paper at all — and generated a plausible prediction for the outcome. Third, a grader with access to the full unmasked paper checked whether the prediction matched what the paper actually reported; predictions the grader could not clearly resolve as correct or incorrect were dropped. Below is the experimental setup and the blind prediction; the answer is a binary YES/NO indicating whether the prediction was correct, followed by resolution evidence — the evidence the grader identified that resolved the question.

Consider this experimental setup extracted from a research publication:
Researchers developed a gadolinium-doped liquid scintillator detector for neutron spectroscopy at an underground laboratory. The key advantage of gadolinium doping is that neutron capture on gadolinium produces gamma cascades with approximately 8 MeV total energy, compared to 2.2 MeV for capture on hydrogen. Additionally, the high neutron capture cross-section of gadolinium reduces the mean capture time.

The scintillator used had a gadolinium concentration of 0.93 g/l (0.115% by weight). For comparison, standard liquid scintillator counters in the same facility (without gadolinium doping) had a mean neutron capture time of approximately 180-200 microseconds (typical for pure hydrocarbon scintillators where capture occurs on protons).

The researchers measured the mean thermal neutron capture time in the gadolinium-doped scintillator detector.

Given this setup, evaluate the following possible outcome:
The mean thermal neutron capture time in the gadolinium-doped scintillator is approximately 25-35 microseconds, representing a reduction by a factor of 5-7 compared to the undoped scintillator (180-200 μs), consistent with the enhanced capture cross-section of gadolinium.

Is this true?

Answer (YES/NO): YES